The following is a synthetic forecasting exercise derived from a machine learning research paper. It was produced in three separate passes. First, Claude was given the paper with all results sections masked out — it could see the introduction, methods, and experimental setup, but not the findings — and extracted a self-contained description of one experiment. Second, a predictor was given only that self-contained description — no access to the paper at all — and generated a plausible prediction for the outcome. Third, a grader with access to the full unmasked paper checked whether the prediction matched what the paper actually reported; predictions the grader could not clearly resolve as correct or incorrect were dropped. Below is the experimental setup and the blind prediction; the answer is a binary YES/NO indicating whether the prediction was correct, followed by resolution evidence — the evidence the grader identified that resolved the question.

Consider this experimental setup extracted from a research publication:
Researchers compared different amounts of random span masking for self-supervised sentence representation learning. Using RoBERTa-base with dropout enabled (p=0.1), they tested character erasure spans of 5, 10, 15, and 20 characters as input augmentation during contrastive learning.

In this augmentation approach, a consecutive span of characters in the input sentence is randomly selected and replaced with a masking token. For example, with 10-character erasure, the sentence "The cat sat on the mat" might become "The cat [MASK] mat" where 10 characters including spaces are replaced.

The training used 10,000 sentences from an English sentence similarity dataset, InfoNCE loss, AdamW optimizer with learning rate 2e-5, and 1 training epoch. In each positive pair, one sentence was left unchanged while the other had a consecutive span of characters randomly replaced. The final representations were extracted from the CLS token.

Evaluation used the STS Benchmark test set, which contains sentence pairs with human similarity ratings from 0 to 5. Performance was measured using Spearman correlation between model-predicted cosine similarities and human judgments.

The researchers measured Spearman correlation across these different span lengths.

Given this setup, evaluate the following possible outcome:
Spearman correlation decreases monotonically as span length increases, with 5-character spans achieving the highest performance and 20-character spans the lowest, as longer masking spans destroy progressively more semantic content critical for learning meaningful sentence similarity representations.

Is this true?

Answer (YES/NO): NO